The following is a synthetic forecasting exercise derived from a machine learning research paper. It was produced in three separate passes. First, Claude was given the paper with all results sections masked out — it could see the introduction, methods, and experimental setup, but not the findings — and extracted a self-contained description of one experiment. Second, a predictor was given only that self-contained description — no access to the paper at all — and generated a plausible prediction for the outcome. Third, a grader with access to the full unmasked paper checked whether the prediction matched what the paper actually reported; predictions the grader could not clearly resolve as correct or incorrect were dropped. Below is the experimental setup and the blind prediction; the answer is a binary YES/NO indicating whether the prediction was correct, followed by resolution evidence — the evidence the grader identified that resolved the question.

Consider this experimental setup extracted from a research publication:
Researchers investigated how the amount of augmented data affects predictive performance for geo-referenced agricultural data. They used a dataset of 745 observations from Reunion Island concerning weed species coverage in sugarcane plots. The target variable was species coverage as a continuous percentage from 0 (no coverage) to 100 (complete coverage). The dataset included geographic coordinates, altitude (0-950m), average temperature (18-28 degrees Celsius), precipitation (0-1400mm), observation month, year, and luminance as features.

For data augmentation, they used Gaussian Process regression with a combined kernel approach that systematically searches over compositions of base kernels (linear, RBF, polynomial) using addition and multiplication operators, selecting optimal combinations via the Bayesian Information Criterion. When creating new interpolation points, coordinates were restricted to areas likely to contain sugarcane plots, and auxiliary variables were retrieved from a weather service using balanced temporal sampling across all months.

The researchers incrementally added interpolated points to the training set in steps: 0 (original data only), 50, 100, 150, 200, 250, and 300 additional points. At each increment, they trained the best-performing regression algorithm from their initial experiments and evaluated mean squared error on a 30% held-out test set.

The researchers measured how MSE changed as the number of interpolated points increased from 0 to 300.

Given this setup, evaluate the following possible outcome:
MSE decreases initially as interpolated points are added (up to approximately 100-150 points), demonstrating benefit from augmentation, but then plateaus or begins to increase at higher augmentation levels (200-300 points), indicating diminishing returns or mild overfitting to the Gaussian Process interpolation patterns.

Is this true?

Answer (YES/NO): NO